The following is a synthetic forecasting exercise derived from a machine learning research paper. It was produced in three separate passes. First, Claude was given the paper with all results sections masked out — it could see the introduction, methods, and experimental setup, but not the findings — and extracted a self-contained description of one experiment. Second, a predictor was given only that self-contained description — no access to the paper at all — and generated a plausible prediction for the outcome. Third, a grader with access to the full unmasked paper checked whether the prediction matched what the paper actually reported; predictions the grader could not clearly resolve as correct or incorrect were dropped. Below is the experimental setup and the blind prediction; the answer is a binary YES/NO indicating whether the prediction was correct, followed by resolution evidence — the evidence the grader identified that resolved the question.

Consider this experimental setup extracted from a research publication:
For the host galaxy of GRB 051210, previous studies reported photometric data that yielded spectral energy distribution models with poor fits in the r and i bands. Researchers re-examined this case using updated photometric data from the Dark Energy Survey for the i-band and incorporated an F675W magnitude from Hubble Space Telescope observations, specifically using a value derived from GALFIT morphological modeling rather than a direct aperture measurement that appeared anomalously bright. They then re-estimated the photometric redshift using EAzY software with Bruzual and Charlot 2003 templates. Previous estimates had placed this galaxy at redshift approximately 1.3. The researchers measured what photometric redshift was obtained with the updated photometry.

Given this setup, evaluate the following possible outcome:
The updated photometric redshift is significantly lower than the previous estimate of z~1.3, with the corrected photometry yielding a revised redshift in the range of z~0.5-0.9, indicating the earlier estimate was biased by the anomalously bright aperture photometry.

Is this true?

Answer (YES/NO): YES